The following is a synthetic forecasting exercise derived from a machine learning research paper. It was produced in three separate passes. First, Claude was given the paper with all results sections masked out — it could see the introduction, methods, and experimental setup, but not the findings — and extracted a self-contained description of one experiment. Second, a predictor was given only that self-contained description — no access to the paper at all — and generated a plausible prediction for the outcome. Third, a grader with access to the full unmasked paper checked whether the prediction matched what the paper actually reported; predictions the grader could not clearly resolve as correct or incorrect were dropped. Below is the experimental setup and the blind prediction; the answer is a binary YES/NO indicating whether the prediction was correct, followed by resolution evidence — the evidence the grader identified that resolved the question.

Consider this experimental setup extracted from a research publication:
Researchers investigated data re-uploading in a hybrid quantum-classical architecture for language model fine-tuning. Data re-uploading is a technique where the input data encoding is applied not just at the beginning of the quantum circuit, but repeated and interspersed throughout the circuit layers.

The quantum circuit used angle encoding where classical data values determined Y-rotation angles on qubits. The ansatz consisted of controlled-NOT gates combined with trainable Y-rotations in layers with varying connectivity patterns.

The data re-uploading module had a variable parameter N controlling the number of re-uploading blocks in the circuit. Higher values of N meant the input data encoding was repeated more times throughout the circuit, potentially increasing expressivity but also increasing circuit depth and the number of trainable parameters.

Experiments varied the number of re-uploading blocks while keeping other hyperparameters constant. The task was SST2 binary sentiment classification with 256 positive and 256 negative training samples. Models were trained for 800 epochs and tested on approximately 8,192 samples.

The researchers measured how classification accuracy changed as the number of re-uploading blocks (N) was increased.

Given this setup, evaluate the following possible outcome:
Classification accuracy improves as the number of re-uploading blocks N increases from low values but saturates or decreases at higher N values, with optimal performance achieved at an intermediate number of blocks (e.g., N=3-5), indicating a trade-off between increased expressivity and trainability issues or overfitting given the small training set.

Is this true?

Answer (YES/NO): NO